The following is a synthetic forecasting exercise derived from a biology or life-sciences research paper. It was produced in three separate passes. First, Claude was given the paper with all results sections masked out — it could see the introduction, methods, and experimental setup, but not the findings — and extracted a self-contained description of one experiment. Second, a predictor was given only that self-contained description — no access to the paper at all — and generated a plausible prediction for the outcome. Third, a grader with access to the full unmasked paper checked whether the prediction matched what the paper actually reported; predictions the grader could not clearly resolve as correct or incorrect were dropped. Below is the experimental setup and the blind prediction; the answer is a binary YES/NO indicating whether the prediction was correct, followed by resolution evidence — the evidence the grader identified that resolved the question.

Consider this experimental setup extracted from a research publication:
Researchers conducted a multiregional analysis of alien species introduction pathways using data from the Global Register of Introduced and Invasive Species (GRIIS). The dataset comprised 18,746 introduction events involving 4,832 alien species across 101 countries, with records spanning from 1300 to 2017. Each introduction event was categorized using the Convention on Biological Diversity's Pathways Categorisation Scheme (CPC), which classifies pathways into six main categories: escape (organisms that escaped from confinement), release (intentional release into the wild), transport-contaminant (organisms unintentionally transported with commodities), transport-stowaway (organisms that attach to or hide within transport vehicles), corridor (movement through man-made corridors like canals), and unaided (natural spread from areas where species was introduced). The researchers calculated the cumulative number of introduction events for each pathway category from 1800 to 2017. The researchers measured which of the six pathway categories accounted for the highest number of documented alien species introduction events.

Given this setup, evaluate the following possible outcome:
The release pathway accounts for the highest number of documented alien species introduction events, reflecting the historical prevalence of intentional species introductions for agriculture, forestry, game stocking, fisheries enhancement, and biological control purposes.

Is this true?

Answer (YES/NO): NO